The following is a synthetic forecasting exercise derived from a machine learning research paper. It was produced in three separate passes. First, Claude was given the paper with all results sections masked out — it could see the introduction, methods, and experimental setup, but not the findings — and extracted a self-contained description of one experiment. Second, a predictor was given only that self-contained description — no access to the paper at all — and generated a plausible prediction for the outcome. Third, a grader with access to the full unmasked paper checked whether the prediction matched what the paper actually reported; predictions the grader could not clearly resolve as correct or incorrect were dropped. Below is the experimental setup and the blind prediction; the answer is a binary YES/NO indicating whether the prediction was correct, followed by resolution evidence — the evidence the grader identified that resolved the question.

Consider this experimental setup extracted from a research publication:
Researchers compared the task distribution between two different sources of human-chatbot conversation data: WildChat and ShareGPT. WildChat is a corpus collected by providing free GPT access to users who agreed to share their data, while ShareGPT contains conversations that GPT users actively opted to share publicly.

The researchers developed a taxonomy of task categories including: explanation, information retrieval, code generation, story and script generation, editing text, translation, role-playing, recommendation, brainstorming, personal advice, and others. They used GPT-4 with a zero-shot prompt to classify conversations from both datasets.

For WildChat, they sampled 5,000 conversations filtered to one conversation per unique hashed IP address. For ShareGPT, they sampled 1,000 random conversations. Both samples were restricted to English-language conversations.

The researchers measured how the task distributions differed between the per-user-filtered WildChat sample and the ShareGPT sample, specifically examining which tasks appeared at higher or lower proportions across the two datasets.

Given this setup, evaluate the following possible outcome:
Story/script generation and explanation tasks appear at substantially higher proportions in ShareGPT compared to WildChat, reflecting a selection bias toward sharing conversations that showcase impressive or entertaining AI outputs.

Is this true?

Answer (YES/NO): NO